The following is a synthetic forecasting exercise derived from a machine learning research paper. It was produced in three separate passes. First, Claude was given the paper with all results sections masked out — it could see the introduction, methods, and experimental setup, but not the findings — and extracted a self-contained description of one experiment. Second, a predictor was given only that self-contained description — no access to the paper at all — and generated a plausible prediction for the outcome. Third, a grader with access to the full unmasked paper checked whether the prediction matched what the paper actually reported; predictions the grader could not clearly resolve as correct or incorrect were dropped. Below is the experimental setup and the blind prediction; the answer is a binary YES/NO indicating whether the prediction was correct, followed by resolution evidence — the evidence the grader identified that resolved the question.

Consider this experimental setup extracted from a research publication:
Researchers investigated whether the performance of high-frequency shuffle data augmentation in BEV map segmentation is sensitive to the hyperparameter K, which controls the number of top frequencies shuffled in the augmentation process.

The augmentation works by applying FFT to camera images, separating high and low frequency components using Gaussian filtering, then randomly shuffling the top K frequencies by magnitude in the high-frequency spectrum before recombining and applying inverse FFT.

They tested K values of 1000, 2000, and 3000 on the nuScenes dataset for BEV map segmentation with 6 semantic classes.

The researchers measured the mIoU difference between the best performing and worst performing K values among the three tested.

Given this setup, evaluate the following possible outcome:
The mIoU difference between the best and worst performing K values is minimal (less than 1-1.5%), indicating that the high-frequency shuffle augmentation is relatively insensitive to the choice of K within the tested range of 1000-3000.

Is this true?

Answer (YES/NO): YES